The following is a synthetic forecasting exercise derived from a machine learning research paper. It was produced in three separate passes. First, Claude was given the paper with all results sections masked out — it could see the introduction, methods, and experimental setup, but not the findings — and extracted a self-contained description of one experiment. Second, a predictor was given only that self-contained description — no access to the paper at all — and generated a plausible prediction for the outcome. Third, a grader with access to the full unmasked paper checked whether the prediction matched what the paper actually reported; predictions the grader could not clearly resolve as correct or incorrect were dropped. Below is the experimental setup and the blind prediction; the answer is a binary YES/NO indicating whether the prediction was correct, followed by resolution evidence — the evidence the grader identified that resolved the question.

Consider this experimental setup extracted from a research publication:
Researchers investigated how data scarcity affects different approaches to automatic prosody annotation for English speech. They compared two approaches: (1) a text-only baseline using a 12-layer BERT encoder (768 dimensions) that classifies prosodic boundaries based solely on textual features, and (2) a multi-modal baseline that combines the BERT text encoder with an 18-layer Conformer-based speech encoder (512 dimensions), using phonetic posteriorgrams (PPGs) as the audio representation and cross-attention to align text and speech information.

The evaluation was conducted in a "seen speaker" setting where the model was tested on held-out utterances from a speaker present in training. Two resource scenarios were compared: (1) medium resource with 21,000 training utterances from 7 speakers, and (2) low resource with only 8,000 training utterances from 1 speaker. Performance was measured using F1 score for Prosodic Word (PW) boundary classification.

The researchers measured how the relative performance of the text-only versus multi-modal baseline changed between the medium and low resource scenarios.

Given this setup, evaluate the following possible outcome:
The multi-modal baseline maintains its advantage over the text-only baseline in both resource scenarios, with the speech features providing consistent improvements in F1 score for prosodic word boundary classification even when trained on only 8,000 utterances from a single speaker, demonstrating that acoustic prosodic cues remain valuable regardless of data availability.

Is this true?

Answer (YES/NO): NO